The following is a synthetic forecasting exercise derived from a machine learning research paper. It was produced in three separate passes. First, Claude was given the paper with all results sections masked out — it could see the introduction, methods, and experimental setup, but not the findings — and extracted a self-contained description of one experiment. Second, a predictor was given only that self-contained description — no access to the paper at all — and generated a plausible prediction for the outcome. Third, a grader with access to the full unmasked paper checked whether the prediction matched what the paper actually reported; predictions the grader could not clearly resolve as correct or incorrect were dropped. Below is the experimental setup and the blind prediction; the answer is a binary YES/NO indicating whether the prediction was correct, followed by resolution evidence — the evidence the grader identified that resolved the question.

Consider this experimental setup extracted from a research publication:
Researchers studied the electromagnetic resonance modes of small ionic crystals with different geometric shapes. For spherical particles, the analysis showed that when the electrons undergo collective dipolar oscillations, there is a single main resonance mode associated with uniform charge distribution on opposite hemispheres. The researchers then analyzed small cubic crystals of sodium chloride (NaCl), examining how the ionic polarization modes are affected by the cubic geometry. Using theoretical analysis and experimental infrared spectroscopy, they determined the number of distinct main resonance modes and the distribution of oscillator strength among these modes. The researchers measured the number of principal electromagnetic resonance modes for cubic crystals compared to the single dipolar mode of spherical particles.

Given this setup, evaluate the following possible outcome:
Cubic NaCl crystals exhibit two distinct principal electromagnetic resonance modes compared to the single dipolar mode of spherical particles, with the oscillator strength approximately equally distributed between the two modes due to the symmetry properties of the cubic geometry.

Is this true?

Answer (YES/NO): NO